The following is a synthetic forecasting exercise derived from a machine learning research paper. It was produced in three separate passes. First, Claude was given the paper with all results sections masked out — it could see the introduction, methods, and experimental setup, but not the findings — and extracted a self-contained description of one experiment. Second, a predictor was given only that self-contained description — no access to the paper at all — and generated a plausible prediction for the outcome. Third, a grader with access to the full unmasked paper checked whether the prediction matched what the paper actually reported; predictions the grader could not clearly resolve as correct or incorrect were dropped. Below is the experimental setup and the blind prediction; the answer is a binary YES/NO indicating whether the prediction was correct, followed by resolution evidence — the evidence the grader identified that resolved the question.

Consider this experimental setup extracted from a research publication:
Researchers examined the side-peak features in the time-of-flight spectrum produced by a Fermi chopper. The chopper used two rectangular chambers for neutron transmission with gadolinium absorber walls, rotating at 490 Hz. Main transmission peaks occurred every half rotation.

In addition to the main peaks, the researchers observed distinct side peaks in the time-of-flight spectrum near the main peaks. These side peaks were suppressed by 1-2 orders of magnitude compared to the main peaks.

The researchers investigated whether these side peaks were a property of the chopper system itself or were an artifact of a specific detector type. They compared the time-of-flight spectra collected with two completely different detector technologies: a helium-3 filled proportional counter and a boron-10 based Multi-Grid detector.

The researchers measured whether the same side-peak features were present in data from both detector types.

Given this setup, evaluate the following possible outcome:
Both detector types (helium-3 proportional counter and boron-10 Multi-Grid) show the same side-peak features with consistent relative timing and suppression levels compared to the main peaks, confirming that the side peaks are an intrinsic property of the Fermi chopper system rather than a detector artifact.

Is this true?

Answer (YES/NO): YES